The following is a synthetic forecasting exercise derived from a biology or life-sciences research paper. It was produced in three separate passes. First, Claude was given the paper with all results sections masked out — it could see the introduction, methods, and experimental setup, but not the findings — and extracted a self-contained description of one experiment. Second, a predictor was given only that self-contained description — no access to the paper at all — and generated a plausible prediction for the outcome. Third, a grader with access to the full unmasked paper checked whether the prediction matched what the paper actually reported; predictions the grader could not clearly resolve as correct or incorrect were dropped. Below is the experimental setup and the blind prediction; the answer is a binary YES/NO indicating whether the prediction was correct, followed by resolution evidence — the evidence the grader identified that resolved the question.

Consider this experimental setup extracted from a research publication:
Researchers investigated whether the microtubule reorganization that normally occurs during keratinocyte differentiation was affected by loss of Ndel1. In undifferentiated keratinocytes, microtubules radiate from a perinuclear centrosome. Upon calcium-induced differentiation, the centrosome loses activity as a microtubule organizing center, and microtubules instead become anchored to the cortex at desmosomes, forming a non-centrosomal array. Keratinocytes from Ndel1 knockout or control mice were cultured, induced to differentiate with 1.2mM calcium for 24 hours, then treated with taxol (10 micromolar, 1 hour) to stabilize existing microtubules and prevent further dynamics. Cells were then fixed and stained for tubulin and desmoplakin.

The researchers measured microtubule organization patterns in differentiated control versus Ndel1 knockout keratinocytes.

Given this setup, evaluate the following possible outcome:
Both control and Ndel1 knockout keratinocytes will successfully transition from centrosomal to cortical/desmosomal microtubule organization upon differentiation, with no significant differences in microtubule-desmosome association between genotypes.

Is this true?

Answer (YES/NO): YES